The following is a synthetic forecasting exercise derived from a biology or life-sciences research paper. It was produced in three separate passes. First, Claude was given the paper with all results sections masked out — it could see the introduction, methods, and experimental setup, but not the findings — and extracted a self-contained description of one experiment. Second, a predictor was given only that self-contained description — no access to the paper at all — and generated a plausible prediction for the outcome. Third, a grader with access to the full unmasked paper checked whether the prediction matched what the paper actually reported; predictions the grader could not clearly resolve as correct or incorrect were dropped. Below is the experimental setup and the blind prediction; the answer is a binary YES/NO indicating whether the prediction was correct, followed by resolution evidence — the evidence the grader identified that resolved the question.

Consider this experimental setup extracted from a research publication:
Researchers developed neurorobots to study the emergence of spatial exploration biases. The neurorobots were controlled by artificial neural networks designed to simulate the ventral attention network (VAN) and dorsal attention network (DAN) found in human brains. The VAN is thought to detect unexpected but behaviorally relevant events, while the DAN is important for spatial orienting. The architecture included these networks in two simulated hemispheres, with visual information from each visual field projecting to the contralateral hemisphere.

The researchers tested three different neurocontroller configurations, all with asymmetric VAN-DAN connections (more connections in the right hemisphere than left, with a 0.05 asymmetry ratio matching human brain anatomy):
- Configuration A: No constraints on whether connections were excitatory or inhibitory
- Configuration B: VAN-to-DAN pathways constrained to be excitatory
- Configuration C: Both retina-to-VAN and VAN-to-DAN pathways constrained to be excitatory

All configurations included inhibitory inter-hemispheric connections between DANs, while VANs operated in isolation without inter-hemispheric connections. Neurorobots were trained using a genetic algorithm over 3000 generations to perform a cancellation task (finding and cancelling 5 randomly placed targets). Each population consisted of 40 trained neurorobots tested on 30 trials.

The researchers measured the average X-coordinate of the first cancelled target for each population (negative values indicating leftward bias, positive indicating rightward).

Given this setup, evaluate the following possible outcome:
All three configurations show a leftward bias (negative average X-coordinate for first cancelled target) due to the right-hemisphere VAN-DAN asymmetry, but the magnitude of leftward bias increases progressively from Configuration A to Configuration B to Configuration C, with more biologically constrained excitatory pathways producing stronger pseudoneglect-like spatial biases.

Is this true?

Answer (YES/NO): NO